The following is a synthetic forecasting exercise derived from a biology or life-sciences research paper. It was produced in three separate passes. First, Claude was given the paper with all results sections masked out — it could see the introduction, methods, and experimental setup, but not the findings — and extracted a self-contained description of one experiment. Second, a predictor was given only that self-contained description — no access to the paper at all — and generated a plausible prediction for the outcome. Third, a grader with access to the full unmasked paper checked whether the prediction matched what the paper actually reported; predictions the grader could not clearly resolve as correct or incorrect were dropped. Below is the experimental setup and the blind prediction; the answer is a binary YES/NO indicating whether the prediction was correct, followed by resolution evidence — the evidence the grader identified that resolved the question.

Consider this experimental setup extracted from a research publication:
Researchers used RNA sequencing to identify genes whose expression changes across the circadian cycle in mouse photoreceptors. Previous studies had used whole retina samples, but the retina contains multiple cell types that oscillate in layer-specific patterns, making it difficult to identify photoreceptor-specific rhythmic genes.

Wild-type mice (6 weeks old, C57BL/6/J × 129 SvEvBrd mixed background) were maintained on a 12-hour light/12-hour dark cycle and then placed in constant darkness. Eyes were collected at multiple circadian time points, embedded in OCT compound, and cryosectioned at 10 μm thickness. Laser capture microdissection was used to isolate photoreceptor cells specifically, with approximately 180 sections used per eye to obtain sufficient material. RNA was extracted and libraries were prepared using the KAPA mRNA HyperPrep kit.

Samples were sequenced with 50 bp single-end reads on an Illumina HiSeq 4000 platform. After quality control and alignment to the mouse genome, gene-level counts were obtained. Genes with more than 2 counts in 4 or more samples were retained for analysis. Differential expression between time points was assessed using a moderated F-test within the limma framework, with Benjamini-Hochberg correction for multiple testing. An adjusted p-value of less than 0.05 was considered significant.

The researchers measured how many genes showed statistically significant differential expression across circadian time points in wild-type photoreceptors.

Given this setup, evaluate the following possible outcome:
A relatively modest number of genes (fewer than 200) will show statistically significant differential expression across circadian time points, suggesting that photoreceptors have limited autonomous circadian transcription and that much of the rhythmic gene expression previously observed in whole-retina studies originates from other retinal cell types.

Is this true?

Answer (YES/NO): NO